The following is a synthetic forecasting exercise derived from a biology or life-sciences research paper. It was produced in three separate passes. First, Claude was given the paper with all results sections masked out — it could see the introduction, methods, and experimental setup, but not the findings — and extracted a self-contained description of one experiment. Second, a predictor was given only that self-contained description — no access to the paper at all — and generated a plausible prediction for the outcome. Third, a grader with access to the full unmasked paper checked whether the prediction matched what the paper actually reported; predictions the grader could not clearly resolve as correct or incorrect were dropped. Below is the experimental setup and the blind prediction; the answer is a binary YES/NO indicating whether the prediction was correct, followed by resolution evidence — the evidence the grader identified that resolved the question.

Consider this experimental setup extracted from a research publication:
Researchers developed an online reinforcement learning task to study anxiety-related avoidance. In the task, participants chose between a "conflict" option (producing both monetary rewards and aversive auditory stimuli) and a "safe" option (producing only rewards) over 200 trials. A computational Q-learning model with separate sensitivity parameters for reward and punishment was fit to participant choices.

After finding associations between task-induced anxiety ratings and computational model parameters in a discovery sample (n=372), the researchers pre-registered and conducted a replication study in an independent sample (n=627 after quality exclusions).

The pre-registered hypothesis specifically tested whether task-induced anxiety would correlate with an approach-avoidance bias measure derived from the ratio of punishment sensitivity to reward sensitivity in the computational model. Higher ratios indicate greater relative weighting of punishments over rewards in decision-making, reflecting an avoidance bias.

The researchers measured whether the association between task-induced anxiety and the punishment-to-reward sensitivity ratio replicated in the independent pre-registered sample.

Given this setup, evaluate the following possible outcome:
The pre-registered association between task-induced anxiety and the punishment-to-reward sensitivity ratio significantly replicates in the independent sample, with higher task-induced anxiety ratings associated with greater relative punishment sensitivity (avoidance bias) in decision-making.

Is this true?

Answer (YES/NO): YES